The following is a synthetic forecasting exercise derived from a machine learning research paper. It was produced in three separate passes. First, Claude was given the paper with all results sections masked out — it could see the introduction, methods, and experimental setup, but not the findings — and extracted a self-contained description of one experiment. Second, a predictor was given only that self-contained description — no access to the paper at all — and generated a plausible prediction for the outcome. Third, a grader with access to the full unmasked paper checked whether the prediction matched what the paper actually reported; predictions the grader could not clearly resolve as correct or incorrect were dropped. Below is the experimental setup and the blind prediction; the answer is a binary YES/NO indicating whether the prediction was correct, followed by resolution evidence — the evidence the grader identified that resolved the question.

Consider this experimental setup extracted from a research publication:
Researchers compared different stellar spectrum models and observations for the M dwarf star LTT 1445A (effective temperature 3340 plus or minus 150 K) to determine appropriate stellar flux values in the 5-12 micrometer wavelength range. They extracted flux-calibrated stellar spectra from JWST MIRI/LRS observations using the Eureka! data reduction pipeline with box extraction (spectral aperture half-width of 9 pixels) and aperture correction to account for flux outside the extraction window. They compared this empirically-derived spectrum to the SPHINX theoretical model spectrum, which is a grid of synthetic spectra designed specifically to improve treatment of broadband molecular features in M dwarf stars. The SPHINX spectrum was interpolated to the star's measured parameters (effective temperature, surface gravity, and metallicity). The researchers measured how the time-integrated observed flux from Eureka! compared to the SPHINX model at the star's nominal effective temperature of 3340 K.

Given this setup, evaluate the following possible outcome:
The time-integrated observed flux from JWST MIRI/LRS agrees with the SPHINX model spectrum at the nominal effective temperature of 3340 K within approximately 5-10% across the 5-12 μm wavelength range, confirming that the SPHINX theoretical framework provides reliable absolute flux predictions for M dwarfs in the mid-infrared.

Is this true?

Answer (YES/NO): NO